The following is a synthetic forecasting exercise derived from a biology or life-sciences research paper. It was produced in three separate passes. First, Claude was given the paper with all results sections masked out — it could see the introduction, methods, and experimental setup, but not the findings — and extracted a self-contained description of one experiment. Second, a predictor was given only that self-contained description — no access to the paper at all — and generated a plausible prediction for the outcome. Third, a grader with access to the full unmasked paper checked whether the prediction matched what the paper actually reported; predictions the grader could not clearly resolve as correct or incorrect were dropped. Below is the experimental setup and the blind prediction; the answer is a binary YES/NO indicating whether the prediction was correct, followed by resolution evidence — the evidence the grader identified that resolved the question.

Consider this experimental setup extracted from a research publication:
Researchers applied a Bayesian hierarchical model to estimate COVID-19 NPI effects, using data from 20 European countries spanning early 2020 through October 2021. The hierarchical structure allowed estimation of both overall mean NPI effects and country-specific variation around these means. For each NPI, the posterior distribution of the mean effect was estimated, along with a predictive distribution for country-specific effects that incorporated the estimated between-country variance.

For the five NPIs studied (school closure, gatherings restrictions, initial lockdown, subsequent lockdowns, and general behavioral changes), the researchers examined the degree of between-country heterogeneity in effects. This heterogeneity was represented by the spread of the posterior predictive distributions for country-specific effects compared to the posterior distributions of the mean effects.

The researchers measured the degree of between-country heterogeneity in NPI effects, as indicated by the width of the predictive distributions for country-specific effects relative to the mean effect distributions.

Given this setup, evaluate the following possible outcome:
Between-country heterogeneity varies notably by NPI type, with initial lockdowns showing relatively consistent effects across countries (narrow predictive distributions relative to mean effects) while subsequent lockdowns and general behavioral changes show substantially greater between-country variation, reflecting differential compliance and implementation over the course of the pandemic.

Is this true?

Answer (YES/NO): NO